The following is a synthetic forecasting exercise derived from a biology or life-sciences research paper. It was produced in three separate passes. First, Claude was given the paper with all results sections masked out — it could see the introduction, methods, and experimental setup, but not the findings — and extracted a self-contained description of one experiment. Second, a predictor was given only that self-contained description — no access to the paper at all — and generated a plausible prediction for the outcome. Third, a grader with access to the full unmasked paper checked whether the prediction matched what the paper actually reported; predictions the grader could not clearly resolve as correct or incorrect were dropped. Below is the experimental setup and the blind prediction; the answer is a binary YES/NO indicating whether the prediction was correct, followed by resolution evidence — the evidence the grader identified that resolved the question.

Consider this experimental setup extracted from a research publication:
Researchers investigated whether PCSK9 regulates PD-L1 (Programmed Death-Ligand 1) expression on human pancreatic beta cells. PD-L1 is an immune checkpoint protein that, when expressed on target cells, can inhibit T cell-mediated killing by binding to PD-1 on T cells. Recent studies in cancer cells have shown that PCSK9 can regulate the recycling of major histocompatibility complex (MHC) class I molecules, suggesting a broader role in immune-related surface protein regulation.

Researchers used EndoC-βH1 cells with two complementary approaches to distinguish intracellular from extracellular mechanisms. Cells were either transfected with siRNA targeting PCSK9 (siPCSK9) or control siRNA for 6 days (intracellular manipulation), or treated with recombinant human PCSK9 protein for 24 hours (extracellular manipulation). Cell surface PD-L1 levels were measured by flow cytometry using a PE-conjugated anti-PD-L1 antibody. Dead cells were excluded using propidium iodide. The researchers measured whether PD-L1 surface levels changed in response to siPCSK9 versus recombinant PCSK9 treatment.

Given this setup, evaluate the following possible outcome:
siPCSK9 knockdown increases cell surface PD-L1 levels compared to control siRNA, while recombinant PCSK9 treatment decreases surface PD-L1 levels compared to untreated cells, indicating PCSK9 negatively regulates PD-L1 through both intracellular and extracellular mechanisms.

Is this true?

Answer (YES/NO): NO